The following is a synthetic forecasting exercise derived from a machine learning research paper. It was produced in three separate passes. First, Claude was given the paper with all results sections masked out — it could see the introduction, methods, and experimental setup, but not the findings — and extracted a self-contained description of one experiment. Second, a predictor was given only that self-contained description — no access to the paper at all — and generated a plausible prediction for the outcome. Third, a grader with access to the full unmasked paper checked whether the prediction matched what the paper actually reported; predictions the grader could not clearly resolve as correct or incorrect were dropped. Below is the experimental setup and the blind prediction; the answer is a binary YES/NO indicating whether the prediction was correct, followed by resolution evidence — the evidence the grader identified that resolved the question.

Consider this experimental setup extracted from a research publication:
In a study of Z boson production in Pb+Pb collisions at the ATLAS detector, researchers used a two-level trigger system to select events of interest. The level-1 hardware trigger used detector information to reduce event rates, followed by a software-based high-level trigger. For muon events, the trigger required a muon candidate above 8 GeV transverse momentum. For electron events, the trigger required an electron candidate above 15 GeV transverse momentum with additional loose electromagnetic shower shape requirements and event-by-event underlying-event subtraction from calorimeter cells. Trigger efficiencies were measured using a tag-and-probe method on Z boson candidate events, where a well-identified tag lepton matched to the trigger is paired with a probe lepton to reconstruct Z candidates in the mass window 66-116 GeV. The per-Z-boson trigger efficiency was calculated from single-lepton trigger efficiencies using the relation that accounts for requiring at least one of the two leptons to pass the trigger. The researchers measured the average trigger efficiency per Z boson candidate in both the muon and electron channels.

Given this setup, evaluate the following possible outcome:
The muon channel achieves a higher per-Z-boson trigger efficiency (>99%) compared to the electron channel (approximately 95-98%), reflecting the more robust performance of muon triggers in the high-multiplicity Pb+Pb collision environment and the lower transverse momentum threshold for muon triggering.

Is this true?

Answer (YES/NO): NO